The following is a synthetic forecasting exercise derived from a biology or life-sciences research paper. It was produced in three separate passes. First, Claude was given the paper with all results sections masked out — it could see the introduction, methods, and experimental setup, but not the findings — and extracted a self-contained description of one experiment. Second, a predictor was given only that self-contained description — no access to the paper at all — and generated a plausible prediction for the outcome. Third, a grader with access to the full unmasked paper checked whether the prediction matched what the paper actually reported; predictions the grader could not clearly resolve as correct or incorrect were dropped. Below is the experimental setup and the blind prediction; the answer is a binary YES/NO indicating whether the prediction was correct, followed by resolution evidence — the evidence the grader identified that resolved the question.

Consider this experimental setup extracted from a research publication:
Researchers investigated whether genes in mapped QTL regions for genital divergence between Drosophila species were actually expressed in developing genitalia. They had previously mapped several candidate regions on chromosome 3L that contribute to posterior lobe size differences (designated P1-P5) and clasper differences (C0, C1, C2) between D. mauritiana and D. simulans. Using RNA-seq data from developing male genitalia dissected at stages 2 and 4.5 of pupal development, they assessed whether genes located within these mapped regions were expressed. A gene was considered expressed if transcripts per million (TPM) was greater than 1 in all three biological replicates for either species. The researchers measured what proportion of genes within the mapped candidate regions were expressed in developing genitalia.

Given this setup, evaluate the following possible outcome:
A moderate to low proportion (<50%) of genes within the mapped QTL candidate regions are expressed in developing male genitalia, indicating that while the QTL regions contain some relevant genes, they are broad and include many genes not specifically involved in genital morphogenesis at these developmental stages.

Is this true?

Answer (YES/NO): NO